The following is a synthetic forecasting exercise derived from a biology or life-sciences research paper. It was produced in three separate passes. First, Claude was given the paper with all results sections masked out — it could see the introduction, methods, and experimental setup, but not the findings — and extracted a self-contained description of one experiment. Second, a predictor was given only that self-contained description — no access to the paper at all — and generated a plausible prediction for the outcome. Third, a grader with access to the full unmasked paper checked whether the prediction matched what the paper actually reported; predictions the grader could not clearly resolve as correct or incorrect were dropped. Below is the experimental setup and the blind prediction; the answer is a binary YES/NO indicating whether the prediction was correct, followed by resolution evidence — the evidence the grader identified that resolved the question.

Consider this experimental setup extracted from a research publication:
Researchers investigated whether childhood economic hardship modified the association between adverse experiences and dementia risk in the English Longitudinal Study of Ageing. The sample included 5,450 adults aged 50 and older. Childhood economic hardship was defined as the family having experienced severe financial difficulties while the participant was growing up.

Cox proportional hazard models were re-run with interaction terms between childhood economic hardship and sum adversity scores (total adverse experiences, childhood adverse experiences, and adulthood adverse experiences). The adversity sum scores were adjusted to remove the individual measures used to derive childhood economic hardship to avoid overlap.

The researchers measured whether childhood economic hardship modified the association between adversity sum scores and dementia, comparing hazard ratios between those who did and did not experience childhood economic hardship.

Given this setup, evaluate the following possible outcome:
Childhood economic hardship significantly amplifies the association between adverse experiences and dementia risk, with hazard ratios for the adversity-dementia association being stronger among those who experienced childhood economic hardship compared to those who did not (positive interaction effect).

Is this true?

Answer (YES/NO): NO